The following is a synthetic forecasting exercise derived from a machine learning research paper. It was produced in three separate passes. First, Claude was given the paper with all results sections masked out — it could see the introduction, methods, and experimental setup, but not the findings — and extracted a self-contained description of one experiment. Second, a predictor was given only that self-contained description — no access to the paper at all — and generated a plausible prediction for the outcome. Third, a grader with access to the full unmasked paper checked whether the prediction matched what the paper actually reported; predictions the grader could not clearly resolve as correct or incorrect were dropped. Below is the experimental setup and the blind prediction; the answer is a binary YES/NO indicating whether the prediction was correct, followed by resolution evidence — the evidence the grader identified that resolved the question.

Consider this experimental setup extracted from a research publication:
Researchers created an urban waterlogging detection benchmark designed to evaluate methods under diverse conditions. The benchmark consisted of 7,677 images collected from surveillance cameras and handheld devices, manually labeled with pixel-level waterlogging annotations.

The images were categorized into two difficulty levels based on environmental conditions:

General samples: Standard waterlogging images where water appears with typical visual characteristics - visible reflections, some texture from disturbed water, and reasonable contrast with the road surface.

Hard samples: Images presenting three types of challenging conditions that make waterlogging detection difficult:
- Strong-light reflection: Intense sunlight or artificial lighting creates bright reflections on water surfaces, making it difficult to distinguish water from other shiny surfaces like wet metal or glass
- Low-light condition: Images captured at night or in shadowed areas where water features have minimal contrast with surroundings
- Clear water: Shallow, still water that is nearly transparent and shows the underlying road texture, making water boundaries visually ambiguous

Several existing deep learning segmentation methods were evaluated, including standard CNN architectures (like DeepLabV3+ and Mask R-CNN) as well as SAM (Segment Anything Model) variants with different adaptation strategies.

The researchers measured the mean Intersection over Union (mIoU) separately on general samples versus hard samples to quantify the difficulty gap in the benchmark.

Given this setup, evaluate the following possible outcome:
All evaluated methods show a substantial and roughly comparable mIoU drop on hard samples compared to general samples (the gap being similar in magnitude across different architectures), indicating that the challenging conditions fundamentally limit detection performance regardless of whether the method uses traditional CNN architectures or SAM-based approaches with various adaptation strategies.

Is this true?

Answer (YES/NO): NO